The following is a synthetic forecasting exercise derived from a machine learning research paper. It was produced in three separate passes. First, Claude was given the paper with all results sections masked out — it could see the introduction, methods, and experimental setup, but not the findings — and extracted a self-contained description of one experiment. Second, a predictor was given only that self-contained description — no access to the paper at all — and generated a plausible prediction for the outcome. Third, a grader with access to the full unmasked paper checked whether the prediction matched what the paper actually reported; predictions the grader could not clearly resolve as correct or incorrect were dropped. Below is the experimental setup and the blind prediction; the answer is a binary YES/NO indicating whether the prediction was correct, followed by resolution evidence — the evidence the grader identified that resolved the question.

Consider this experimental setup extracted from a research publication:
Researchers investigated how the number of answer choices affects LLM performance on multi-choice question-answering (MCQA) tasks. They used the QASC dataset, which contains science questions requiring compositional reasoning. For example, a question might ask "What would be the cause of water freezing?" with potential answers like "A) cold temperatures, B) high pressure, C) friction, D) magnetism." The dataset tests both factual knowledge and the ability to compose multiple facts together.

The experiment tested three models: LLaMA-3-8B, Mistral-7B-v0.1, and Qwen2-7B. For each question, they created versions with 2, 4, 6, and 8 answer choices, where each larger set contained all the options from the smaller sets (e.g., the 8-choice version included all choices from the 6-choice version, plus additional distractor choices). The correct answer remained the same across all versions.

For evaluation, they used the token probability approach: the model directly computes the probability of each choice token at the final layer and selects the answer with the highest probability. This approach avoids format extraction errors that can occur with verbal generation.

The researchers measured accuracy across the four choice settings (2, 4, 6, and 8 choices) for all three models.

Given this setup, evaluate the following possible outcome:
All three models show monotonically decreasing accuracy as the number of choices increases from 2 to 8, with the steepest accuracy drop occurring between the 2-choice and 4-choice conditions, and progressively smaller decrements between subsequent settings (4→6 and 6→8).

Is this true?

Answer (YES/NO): NO